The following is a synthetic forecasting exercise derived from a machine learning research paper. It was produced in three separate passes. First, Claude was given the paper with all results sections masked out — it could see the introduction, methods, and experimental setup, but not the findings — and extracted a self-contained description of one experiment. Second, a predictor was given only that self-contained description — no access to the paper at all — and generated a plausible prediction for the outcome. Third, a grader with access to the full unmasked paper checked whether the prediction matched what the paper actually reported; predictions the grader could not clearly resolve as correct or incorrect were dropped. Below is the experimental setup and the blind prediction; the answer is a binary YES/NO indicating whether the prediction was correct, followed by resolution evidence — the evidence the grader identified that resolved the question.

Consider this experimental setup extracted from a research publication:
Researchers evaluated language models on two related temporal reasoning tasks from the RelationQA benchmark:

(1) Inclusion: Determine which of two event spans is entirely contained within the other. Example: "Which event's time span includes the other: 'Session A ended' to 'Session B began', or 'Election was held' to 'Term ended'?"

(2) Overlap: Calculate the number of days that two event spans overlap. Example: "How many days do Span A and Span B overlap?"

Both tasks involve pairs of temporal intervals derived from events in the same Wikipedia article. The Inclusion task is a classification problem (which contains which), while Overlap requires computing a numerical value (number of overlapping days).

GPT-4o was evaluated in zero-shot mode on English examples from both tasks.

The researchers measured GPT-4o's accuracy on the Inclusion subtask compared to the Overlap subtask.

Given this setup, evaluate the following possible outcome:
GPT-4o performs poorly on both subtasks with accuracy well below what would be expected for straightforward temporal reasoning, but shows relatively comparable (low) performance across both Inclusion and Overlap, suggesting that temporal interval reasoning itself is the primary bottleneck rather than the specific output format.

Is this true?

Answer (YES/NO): NO